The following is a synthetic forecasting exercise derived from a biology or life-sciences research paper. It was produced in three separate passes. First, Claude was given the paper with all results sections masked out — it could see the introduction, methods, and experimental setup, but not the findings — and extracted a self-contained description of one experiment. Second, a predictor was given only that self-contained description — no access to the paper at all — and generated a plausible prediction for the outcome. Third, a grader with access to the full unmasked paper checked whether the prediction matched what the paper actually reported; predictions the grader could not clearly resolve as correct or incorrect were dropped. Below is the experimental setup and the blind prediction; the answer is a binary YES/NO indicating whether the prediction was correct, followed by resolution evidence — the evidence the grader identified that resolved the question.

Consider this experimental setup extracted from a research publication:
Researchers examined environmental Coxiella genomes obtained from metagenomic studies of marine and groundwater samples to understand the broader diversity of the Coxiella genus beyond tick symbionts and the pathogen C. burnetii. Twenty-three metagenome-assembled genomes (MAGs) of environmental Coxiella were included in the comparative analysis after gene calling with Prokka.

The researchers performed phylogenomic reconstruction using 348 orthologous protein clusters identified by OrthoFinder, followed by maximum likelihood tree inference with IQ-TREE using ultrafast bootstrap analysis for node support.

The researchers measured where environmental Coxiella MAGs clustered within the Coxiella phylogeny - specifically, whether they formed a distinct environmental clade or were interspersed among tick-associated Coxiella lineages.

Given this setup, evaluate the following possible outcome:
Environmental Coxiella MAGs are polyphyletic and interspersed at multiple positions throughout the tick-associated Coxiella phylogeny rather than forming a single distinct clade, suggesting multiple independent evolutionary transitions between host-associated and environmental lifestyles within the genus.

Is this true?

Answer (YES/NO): NO